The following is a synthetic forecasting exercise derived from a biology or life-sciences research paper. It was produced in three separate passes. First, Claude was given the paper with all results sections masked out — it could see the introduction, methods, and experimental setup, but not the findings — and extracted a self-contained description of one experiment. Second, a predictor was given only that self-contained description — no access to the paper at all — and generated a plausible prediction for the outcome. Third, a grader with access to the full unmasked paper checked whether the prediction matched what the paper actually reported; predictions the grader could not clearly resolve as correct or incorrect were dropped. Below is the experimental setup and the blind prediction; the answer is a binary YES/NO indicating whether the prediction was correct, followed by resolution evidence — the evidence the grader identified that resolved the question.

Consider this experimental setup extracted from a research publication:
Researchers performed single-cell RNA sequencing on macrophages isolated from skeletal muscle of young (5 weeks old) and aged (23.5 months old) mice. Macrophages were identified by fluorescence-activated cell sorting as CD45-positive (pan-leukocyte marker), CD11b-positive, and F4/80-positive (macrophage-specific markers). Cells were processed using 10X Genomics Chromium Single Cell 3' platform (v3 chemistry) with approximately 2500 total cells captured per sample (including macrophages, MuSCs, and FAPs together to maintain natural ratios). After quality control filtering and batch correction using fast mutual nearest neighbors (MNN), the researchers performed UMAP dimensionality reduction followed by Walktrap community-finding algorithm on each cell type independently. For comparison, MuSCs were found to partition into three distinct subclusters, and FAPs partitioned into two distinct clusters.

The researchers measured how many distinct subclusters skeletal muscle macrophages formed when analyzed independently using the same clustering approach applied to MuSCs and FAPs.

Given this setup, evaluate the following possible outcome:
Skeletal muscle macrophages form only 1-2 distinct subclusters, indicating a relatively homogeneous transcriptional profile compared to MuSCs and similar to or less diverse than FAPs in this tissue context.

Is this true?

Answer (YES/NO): YES